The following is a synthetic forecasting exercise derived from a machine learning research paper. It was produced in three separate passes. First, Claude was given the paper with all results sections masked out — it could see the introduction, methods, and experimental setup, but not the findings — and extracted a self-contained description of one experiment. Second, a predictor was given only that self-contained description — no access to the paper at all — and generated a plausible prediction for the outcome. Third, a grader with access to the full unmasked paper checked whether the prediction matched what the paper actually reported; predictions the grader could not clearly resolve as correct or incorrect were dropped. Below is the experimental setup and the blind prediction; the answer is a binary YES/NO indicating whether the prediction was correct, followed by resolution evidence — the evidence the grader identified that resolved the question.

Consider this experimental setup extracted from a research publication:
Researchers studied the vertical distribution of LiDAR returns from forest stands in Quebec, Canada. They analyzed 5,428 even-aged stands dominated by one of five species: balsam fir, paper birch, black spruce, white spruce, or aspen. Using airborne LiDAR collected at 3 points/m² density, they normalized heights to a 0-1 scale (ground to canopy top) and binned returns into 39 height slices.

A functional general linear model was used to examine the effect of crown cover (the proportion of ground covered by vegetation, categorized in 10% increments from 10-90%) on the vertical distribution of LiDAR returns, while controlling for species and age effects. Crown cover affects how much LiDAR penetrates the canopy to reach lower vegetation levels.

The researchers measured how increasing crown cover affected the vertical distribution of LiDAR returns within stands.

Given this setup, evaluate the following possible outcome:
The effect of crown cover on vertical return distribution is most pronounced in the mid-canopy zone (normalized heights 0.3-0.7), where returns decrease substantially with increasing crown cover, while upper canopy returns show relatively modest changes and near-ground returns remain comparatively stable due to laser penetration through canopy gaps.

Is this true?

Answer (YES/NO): NO